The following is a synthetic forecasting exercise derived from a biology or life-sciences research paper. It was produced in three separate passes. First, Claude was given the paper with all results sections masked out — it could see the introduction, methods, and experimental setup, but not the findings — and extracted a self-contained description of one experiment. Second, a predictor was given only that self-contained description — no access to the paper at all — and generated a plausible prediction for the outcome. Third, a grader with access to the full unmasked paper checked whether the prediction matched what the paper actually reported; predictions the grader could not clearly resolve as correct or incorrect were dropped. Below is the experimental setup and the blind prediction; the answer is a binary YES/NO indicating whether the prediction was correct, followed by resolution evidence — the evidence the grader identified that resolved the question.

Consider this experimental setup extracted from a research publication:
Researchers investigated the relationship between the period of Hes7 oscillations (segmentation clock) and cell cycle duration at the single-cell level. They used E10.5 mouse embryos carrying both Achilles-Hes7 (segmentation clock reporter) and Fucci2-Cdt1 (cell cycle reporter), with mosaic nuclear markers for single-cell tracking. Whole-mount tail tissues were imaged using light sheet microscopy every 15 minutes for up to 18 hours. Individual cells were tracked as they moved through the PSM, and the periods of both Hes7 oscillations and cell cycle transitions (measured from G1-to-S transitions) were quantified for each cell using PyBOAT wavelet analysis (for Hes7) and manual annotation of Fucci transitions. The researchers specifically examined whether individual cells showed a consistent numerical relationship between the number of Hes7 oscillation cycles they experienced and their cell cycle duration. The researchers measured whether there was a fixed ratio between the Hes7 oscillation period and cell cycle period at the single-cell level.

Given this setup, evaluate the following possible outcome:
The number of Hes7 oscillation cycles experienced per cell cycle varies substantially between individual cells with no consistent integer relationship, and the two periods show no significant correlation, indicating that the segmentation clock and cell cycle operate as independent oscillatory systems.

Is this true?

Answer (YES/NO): NO